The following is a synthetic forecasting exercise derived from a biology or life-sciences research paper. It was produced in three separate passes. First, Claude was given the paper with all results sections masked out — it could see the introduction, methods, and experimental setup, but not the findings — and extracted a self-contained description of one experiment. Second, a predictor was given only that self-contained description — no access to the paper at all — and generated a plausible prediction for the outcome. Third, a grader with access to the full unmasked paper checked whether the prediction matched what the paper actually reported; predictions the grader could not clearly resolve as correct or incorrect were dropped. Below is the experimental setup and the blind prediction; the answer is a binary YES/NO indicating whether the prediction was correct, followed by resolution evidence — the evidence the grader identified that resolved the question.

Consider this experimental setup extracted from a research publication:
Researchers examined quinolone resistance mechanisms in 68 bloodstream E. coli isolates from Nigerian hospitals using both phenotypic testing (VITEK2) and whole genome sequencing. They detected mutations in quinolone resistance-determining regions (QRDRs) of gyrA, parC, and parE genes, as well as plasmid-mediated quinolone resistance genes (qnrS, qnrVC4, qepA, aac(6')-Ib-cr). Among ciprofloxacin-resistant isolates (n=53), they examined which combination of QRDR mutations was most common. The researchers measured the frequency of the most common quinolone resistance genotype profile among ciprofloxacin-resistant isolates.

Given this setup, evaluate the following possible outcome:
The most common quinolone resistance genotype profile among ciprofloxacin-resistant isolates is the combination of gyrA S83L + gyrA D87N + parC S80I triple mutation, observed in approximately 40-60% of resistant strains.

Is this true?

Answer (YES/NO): NO